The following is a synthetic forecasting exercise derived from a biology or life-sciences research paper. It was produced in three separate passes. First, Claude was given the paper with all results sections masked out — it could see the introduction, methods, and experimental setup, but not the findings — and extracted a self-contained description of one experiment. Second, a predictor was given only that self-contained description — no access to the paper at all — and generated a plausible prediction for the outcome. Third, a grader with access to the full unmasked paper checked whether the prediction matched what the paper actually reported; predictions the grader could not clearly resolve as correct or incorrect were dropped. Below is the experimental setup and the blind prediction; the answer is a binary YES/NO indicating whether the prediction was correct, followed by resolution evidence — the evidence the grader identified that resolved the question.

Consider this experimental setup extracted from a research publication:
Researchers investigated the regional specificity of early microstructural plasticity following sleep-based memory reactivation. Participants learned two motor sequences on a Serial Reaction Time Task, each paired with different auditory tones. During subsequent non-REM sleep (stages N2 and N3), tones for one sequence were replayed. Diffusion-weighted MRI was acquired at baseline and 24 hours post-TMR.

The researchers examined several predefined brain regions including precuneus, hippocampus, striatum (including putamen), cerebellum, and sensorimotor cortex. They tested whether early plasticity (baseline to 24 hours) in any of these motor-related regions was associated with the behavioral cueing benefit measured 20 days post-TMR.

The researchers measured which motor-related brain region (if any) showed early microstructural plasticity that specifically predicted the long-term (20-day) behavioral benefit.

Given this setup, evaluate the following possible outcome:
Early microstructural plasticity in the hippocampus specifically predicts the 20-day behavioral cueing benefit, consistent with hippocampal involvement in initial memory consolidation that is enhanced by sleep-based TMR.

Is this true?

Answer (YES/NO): NO